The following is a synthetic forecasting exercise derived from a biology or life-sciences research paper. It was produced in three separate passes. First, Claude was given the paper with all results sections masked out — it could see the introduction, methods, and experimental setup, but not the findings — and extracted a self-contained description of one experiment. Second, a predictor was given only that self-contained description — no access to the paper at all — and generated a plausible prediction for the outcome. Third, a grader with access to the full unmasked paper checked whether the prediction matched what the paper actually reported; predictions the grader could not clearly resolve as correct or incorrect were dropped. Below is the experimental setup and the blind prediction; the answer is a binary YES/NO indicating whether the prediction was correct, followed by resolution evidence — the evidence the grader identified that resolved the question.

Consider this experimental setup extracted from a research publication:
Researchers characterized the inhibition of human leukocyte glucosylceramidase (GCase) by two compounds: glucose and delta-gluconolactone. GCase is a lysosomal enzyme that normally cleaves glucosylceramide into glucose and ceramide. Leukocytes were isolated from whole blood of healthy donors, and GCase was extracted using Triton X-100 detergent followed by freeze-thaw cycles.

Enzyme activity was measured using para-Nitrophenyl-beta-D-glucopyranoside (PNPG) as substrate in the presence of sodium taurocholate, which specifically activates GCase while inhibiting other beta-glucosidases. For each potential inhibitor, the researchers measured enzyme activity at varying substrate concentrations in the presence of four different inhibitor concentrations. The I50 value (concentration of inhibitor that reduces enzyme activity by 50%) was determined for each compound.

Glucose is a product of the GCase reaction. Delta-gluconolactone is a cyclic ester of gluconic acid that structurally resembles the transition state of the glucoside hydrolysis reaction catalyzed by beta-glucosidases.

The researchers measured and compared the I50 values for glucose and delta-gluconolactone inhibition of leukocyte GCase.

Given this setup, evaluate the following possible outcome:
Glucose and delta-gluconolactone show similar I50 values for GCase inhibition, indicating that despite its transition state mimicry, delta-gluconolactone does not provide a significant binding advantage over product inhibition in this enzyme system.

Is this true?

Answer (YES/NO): NO